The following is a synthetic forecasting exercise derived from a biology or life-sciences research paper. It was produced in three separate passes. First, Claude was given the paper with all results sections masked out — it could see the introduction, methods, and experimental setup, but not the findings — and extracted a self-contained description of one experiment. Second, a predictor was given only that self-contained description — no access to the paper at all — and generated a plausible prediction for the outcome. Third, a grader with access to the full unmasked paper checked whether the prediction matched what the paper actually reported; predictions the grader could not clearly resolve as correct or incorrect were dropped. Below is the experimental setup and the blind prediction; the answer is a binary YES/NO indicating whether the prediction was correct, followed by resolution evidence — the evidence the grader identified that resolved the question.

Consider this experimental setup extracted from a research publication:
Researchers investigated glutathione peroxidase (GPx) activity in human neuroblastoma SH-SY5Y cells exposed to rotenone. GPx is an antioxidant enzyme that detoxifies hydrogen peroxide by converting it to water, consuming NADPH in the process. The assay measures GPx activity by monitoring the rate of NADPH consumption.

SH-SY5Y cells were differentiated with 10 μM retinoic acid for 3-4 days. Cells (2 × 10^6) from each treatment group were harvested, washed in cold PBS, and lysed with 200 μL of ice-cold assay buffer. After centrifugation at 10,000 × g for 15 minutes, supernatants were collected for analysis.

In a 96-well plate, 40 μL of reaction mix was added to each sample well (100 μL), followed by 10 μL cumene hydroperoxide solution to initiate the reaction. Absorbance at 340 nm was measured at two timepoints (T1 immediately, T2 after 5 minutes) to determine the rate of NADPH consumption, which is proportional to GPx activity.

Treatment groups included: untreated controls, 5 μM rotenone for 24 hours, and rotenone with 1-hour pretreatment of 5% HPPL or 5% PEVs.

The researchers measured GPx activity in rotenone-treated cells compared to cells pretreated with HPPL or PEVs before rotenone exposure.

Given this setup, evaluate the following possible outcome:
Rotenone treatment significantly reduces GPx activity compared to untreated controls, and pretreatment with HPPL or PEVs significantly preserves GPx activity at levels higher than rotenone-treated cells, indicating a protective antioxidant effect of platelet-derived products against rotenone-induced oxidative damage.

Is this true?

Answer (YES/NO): YES